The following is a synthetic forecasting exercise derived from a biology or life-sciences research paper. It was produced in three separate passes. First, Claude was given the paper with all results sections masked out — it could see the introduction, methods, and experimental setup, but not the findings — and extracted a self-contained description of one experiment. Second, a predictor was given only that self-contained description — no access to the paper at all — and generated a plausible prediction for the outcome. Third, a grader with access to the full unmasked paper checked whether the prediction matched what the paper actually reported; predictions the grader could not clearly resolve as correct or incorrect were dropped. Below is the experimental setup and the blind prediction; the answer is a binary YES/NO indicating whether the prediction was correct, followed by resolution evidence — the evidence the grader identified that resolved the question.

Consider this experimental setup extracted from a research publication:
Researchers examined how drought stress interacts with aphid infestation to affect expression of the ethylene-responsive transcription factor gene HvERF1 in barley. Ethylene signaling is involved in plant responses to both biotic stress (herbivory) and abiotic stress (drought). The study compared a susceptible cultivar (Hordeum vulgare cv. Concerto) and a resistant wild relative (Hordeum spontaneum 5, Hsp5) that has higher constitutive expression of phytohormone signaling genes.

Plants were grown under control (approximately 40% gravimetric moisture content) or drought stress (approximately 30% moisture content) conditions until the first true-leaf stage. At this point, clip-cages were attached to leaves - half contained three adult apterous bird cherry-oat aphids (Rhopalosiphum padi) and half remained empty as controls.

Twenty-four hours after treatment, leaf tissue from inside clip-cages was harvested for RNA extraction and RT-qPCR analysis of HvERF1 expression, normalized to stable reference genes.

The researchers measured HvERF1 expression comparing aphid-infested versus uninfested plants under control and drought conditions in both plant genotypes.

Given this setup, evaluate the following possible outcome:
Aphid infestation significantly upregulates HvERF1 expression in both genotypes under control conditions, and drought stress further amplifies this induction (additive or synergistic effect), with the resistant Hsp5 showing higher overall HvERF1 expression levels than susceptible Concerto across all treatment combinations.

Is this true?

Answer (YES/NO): NO